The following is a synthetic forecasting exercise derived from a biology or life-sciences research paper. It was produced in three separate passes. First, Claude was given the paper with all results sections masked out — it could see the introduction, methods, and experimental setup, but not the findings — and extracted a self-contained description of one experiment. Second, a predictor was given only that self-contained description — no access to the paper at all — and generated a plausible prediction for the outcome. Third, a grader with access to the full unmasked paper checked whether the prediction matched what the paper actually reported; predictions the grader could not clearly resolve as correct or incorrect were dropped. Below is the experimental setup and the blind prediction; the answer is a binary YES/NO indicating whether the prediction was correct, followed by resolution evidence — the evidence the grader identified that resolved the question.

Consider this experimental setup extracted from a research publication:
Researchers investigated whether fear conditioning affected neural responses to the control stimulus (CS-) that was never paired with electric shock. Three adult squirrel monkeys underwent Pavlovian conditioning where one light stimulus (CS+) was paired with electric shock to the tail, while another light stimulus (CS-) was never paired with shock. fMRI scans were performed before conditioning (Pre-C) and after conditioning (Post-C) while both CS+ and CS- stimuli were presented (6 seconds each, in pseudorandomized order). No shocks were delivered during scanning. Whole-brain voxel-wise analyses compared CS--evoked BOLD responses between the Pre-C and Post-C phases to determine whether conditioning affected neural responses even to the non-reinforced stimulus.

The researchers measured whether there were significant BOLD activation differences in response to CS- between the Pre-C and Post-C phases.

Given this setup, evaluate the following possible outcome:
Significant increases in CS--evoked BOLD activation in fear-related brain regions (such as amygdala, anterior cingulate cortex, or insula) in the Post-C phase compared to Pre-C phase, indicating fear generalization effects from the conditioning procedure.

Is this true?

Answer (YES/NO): NO